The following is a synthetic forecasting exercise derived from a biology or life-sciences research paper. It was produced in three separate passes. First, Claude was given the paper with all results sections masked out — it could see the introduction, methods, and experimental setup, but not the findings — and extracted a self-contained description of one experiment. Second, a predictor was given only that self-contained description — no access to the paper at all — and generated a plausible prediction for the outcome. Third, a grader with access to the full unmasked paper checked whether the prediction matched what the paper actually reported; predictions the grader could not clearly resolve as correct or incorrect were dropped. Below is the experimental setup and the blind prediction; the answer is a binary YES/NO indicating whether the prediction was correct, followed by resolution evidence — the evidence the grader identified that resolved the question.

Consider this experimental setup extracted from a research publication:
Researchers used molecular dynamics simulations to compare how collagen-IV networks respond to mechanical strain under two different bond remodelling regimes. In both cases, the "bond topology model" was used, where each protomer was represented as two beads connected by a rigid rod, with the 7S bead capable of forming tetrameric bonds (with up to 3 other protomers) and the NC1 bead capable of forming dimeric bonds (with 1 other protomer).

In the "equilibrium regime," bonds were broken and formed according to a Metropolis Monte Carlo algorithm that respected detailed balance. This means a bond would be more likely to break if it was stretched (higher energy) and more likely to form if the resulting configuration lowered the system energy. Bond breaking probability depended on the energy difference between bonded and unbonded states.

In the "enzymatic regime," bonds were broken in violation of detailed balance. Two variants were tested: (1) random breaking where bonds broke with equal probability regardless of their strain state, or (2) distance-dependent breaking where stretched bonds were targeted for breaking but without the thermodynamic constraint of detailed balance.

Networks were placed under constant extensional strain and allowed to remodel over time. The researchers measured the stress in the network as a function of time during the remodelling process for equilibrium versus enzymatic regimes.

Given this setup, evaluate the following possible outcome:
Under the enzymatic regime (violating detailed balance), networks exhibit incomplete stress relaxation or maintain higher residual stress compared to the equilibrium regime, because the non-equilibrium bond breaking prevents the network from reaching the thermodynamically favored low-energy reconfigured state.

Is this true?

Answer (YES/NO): NO